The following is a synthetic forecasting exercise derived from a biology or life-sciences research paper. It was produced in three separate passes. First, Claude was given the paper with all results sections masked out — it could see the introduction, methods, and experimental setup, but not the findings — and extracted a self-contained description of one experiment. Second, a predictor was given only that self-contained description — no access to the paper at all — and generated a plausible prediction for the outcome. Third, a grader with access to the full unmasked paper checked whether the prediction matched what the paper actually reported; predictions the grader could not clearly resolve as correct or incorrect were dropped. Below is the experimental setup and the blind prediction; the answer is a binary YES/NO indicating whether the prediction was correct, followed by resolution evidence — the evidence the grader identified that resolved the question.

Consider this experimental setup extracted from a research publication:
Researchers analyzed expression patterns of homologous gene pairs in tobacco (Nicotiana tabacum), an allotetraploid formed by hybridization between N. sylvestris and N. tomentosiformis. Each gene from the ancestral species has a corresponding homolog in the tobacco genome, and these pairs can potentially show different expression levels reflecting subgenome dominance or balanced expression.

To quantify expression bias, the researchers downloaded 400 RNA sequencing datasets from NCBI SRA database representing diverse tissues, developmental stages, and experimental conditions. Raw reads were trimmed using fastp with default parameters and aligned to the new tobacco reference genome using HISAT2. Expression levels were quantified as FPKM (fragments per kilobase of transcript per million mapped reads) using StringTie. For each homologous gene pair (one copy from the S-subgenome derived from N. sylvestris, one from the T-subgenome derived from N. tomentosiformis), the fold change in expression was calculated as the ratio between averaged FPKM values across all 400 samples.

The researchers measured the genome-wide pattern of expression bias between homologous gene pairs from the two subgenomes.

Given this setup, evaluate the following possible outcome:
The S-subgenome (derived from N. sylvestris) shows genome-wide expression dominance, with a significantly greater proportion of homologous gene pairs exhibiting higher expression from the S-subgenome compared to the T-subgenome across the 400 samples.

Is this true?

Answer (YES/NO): NO